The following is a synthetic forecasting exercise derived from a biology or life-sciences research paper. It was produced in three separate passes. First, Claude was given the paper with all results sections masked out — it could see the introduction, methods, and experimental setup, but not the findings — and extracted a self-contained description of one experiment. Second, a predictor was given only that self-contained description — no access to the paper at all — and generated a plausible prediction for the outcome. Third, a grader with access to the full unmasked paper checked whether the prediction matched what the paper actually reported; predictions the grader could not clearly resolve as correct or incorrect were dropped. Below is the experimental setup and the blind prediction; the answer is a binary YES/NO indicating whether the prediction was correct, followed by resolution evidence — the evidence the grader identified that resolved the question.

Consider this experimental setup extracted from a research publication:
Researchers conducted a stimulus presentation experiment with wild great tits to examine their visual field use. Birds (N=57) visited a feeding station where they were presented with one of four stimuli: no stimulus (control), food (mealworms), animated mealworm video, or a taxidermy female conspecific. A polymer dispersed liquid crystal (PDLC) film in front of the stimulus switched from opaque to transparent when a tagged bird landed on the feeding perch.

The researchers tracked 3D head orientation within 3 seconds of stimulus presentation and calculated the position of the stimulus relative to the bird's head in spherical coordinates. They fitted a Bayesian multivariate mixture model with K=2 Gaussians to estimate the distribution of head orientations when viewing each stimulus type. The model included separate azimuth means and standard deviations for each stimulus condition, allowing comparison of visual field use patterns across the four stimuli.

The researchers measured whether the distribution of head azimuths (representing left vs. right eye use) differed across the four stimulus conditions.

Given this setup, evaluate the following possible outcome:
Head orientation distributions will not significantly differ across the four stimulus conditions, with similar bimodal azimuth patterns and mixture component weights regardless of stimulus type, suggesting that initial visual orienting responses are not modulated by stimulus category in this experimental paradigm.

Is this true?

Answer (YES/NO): NO